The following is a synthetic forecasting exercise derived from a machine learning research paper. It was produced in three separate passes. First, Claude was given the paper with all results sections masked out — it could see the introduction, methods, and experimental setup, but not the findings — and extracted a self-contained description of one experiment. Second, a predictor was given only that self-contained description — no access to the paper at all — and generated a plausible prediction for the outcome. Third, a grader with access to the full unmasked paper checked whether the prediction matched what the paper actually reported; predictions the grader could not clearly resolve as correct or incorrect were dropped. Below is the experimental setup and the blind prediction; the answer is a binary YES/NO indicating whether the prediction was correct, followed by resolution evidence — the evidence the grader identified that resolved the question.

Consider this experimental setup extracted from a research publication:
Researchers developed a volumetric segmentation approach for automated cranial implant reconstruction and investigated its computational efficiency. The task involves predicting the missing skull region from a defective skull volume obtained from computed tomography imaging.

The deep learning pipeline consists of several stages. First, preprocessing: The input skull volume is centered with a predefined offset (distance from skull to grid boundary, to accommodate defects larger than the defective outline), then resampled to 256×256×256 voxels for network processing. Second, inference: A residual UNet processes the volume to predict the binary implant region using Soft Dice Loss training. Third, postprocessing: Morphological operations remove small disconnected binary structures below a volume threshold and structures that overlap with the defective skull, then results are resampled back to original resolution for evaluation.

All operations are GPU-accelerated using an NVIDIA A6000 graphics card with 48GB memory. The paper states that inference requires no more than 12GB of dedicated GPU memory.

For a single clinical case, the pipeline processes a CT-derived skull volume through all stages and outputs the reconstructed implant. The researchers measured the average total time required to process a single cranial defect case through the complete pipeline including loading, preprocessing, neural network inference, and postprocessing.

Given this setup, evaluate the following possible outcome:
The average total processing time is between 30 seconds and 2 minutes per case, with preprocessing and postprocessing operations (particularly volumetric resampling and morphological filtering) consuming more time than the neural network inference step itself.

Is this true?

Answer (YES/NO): NO